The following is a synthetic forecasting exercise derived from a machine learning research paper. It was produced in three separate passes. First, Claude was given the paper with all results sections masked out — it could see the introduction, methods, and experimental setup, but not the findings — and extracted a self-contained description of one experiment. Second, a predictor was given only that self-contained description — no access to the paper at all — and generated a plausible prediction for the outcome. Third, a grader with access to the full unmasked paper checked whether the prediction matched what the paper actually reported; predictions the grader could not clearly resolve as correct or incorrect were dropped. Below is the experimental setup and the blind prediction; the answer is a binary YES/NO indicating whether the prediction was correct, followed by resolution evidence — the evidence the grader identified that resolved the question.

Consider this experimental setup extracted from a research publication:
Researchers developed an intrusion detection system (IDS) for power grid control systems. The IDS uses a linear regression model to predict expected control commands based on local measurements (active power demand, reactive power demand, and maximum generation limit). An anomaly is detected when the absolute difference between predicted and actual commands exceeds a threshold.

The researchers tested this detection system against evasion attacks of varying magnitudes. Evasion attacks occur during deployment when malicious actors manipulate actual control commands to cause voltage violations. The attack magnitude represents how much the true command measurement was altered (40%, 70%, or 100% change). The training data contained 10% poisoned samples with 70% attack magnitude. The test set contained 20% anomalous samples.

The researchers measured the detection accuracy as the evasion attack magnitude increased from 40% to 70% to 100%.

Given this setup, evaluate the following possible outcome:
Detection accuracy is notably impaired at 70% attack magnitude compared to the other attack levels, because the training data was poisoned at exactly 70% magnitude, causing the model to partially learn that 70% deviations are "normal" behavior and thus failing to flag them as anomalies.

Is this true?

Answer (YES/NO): NO